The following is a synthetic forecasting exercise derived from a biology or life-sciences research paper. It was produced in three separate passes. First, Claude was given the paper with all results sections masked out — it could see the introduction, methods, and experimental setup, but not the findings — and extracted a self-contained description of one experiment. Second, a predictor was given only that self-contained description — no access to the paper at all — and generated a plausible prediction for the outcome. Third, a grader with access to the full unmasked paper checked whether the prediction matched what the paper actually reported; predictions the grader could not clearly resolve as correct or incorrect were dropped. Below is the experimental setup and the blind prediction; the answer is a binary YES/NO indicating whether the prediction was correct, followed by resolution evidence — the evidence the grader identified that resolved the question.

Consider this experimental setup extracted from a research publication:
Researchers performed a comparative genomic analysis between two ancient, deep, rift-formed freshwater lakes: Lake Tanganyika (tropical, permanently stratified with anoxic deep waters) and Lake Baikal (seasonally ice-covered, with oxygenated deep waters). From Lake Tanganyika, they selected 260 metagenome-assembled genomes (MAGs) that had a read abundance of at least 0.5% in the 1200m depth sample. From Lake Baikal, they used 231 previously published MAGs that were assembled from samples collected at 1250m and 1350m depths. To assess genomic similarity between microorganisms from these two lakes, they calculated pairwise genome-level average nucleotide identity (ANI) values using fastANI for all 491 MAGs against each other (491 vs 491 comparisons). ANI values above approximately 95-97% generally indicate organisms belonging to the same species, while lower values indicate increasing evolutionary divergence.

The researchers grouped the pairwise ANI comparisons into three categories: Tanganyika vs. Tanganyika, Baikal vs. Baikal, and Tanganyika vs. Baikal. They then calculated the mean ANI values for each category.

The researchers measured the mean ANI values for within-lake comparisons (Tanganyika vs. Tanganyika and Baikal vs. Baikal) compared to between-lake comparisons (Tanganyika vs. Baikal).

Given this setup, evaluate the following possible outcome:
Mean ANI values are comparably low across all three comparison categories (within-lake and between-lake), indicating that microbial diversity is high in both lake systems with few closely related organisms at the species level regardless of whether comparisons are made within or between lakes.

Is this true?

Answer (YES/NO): YES